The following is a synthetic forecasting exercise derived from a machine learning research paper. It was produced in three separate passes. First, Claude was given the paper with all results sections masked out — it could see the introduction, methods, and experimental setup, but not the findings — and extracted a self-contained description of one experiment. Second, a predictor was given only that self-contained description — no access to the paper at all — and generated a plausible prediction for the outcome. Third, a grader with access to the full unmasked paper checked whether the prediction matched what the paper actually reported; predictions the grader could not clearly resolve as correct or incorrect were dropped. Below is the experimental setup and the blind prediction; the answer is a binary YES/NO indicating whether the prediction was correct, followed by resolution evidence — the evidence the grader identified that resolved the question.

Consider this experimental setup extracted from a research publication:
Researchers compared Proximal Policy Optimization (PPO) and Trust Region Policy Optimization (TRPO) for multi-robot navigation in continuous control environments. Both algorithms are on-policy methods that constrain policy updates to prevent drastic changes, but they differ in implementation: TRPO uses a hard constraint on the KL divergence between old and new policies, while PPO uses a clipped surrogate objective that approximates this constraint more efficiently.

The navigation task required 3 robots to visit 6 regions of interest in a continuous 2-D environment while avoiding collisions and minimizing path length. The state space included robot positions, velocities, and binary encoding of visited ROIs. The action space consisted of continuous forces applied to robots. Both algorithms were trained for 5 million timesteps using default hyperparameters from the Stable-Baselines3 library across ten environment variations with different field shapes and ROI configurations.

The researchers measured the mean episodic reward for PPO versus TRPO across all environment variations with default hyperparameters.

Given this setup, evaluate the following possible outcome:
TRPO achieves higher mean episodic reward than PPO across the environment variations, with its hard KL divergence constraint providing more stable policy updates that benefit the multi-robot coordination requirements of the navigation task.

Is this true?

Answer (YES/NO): NO